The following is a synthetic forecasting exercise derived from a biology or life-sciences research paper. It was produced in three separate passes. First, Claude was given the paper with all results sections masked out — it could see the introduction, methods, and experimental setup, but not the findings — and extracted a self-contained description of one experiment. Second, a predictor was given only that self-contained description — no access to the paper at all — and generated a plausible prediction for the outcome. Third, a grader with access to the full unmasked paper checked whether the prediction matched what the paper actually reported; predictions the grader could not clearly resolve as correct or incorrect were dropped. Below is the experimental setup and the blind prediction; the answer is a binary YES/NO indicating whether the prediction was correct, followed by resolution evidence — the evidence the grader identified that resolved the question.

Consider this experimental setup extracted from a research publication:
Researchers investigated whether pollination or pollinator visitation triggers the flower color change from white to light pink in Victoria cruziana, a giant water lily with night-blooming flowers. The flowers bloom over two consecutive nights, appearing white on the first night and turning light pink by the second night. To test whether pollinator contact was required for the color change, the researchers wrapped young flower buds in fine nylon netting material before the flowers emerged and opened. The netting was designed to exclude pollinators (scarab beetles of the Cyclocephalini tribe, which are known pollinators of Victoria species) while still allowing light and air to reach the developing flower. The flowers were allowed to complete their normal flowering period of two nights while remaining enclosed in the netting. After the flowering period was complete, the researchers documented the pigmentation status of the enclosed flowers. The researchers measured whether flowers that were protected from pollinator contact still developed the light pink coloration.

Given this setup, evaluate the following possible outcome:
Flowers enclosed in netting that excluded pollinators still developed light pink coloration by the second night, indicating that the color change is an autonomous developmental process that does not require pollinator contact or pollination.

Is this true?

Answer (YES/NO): NO